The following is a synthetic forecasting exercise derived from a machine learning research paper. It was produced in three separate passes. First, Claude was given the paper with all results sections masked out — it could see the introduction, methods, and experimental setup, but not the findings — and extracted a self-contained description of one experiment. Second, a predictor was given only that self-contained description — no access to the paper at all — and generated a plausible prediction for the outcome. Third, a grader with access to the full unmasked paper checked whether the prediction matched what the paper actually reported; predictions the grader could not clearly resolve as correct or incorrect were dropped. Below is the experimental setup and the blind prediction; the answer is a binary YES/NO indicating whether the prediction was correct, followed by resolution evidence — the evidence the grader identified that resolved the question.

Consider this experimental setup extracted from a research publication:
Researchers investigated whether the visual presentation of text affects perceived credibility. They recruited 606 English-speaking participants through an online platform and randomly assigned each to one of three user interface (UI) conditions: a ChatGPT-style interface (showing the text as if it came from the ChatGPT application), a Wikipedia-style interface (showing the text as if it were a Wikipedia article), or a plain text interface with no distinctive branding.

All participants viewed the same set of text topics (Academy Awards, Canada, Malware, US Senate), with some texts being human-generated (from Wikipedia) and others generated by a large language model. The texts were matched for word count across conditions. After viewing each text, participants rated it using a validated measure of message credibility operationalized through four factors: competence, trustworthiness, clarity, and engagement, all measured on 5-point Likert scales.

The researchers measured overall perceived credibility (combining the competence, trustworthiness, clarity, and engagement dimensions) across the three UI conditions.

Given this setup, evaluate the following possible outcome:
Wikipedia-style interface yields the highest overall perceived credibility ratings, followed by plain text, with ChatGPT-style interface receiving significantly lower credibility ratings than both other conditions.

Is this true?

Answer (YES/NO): NO